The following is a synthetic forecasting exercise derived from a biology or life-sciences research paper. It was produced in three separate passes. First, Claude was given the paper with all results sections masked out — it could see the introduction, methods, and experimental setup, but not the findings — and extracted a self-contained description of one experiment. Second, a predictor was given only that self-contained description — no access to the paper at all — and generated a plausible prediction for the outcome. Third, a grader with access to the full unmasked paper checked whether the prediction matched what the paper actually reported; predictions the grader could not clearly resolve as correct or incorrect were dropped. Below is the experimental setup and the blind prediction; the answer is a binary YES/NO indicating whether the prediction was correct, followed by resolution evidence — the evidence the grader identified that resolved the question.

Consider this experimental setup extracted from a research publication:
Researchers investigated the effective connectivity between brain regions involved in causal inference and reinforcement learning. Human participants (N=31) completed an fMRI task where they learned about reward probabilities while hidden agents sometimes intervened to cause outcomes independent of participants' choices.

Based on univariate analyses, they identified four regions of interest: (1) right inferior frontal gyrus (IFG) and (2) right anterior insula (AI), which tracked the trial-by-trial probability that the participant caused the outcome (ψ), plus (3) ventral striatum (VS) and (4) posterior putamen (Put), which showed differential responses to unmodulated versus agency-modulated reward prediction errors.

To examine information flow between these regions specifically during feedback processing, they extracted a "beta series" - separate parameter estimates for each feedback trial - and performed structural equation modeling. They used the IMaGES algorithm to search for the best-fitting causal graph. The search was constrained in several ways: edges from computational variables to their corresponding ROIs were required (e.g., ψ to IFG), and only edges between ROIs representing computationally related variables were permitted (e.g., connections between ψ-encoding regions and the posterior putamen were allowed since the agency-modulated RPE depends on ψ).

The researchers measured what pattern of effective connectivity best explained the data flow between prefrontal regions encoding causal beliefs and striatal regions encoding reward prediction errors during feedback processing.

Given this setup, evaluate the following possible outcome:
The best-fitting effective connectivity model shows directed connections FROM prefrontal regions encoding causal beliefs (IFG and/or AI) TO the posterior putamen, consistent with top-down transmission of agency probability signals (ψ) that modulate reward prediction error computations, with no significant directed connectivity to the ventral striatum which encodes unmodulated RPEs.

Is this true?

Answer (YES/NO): YES